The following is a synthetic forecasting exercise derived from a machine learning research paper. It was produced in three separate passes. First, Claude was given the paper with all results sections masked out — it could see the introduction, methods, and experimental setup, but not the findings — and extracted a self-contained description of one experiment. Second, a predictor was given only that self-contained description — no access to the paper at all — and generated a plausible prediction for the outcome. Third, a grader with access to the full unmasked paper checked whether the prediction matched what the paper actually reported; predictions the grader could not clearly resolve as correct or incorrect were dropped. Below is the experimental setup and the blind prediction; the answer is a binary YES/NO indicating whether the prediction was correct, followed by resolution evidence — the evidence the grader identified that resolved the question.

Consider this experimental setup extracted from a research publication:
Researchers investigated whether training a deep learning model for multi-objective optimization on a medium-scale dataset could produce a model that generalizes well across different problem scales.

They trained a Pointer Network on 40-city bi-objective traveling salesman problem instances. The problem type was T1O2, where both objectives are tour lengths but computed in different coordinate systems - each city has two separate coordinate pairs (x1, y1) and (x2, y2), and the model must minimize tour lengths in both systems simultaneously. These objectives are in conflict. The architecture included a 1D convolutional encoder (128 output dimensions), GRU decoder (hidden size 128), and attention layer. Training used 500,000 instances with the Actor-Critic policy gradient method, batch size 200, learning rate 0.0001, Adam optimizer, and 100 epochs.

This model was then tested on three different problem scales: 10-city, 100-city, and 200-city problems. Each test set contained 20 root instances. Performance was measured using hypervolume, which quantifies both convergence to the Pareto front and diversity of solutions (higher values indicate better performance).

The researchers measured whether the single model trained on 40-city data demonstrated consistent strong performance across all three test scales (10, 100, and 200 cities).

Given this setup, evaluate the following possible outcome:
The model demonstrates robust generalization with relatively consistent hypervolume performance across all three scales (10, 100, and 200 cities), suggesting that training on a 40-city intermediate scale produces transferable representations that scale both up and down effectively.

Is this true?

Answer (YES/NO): YES